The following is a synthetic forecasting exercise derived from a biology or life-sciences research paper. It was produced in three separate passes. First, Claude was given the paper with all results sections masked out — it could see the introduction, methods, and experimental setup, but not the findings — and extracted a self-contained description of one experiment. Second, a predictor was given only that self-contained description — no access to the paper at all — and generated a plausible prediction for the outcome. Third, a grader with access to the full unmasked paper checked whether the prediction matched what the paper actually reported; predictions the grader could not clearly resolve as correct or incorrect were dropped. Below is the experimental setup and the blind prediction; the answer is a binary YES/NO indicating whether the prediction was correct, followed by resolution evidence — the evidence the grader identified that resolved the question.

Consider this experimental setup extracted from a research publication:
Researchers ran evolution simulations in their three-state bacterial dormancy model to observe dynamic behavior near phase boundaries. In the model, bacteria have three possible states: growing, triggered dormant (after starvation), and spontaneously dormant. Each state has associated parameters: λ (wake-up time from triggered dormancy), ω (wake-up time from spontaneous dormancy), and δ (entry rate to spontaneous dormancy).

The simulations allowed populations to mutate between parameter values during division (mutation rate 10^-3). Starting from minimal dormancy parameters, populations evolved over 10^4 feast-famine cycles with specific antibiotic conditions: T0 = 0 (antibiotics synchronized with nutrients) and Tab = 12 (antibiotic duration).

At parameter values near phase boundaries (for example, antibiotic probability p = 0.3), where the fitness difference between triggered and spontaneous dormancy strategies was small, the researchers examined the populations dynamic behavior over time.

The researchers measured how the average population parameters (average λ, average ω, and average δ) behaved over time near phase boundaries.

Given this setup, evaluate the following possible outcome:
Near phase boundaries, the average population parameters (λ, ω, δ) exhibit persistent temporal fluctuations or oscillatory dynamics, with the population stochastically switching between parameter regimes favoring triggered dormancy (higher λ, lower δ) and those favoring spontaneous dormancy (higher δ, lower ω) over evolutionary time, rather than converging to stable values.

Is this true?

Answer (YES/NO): YES